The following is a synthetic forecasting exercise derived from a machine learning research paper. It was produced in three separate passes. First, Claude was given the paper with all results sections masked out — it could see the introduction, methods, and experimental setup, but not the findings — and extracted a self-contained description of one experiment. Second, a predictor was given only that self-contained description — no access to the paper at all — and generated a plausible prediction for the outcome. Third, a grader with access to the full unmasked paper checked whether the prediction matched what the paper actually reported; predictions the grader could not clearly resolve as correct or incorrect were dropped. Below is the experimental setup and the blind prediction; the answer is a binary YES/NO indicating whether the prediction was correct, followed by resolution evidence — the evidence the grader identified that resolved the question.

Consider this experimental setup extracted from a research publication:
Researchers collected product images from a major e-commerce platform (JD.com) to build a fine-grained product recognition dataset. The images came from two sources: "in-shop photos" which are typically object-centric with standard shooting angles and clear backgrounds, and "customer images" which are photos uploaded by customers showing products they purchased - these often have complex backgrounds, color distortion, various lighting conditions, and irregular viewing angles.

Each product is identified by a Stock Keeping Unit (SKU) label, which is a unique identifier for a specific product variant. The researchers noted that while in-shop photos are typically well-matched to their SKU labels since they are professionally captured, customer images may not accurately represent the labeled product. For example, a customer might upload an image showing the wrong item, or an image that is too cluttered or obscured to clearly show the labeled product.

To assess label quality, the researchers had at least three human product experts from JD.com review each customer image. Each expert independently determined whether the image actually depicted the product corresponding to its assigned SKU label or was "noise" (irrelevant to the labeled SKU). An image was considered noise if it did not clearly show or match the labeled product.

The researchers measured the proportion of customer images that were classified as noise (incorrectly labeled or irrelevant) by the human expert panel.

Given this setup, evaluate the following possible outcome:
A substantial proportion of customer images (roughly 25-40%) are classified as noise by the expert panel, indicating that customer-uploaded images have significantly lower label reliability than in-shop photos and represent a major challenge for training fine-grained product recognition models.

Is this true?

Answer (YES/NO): NO